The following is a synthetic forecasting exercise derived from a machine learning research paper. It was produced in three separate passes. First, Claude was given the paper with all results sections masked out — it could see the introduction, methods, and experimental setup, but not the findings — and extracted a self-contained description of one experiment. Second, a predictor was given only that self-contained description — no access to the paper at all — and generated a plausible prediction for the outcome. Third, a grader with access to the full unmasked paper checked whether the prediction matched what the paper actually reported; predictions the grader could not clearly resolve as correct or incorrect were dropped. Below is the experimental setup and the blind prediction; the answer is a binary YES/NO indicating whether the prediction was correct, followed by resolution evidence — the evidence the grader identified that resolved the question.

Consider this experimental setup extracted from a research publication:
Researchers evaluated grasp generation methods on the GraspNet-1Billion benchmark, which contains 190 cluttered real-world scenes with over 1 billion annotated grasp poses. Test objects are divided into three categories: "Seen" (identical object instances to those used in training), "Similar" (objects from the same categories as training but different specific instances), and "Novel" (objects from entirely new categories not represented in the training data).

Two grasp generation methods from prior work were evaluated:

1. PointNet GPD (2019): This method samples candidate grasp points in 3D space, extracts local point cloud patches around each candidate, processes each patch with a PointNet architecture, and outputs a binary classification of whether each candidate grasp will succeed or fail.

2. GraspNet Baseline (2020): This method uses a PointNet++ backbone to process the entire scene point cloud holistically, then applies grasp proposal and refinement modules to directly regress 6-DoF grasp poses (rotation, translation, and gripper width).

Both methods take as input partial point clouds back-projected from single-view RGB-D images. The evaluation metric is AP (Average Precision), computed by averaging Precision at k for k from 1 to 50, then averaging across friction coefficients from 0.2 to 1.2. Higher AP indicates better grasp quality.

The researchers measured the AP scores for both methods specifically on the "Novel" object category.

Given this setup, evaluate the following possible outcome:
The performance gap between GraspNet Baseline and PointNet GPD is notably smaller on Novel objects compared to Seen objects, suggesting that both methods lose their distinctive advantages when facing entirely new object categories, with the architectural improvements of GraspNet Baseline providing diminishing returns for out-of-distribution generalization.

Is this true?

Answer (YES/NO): NO